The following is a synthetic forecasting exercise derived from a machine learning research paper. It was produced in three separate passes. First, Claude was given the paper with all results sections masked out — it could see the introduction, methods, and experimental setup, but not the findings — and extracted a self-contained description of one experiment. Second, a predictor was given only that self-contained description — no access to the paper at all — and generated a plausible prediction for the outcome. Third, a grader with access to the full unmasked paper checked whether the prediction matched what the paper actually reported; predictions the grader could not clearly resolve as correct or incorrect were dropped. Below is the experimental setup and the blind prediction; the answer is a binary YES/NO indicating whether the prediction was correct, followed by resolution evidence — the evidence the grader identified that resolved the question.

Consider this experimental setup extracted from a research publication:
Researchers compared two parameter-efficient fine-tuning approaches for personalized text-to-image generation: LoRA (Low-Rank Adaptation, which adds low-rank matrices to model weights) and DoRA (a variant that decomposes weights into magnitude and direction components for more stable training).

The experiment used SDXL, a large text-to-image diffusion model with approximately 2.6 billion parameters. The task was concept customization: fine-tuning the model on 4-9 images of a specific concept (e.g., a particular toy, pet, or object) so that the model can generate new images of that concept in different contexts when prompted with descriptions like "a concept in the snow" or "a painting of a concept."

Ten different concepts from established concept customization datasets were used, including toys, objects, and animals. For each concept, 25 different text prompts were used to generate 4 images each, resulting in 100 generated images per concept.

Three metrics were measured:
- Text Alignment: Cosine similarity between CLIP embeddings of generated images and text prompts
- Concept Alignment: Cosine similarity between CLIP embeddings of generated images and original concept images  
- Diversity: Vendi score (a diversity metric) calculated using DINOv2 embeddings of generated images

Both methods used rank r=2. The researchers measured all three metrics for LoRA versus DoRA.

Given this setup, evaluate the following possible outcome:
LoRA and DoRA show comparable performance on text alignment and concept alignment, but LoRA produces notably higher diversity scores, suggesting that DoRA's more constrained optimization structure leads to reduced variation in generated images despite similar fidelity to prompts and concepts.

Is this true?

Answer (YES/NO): NO